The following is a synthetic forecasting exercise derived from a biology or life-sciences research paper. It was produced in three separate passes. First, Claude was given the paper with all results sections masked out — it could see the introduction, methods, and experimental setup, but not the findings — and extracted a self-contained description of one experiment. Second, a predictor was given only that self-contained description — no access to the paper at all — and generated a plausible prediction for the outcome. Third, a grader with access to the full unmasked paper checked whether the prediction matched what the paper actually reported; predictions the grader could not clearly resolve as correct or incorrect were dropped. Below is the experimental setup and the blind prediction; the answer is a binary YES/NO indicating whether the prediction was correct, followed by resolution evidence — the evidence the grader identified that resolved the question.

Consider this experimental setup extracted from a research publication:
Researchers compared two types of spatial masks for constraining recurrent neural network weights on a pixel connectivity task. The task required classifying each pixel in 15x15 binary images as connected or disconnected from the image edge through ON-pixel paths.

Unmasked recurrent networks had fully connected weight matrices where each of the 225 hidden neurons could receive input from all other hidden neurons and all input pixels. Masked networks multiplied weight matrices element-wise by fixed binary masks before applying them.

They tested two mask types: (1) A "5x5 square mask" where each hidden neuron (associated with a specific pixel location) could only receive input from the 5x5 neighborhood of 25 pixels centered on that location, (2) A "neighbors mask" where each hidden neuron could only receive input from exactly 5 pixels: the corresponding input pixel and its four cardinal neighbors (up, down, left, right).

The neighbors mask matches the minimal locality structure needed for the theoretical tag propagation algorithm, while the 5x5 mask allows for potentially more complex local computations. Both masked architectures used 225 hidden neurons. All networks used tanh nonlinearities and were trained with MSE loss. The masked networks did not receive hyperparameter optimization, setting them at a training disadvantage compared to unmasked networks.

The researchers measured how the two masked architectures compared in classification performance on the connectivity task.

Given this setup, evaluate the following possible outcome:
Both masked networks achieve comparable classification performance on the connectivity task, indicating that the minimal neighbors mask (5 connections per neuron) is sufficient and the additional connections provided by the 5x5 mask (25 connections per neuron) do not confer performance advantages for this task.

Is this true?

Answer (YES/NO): NO